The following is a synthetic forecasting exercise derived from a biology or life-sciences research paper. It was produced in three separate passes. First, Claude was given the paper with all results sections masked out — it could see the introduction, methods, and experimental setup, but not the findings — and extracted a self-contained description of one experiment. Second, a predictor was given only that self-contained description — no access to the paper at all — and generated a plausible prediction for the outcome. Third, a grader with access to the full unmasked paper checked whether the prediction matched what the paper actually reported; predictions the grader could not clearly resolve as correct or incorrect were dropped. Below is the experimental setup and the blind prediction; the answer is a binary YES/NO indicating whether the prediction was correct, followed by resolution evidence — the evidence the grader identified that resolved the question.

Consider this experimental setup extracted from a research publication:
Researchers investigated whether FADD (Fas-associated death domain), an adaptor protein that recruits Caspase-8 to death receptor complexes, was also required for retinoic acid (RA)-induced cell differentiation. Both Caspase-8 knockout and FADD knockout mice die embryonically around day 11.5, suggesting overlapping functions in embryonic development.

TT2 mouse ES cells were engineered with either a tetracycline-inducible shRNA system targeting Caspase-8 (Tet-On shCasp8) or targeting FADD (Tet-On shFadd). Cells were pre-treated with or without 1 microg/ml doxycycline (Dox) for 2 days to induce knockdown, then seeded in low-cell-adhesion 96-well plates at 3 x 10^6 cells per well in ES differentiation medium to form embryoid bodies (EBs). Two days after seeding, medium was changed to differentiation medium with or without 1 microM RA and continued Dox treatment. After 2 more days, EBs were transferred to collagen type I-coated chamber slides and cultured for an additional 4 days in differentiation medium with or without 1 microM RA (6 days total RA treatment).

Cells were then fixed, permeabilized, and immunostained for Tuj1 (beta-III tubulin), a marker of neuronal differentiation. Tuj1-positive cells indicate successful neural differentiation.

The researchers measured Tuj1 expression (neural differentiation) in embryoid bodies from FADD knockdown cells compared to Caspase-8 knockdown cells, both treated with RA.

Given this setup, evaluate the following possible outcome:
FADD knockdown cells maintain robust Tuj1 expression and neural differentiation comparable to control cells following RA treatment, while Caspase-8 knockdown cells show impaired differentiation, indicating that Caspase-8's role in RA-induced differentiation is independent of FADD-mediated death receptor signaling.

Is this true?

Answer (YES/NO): NO